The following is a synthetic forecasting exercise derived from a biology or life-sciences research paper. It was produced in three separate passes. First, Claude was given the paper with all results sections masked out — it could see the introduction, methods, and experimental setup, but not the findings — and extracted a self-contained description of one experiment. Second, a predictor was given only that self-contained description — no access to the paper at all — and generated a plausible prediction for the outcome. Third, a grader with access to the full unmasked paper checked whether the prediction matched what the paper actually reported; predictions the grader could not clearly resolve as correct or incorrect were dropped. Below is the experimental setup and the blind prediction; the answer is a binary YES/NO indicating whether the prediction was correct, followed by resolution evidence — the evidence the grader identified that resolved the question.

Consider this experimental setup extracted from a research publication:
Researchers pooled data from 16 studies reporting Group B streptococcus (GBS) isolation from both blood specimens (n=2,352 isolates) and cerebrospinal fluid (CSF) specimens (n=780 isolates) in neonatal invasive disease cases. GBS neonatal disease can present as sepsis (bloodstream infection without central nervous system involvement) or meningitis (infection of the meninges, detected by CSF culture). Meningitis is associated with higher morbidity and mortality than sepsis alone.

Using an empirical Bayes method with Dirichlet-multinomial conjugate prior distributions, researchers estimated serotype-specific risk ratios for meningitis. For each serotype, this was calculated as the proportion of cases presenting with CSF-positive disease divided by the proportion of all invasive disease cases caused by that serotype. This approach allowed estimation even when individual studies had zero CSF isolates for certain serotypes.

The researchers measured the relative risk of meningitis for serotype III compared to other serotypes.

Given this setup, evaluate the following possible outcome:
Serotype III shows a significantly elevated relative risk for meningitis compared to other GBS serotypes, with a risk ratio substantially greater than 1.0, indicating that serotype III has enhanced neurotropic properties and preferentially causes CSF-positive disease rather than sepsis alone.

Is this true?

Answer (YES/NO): YES